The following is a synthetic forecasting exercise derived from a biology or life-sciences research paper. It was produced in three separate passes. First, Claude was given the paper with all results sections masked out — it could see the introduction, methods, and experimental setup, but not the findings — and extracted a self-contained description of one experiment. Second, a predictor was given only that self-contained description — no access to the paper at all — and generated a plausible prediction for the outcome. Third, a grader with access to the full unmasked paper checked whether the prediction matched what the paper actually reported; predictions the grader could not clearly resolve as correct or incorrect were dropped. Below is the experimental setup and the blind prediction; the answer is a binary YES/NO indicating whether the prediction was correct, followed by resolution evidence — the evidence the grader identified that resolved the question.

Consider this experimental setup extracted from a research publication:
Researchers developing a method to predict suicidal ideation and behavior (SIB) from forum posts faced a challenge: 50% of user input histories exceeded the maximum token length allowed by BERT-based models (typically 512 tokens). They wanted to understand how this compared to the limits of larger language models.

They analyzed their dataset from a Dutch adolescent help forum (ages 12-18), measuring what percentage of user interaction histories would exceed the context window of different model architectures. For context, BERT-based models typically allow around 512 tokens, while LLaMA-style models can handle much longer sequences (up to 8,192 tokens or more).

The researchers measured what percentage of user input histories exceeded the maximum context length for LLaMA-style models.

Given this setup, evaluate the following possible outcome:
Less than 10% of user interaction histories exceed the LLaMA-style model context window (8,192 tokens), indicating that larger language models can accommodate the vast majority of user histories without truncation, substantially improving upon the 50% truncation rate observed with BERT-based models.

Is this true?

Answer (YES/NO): NO